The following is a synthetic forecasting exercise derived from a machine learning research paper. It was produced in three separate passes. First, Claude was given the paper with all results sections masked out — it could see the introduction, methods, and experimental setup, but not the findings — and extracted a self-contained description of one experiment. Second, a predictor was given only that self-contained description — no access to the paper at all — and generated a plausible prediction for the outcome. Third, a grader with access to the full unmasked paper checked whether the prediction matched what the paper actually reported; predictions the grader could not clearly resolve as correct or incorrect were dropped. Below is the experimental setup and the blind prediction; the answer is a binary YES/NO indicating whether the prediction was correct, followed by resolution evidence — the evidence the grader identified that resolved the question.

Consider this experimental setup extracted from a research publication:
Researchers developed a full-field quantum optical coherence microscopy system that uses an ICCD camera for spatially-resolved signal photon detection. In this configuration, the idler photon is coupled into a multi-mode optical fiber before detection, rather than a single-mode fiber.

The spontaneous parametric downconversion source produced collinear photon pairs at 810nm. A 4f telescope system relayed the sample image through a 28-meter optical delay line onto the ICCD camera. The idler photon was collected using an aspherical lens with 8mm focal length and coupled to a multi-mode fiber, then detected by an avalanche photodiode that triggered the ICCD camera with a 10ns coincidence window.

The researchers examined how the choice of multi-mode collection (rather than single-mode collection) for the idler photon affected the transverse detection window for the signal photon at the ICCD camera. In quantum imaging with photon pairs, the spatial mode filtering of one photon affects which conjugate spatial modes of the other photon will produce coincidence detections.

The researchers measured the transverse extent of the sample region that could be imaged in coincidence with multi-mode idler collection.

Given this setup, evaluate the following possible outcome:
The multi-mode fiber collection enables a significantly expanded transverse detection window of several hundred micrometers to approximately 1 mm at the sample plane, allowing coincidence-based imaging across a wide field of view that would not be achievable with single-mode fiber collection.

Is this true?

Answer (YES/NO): YES